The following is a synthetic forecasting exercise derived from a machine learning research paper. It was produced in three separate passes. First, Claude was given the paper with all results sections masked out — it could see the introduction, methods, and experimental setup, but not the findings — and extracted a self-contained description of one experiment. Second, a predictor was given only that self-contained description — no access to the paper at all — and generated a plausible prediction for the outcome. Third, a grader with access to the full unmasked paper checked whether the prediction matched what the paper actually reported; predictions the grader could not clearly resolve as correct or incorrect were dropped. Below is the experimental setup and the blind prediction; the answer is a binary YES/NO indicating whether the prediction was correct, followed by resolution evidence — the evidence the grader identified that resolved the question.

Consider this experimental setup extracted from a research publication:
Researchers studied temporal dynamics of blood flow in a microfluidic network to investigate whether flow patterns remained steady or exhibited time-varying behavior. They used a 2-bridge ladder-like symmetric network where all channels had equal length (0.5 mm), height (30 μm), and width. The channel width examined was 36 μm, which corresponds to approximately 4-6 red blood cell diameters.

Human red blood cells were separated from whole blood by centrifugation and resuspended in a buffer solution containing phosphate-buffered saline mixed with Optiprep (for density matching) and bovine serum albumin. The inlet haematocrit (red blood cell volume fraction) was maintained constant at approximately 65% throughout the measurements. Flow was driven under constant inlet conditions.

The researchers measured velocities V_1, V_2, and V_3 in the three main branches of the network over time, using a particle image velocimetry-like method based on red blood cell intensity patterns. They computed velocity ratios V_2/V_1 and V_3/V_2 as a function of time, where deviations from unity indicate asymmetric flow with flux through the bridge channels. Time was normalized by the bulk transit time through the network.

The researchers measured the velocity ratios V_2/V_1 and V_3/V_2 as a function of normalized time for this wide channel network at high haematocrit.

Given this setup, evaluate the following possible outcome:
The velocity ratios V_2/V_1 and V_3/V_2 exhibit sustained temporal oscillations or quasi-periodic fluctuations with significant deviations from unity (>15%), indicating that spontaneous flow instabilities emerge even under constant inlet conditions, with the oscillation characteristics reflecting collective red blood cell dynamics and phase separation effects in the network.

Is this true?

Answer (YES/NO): NO